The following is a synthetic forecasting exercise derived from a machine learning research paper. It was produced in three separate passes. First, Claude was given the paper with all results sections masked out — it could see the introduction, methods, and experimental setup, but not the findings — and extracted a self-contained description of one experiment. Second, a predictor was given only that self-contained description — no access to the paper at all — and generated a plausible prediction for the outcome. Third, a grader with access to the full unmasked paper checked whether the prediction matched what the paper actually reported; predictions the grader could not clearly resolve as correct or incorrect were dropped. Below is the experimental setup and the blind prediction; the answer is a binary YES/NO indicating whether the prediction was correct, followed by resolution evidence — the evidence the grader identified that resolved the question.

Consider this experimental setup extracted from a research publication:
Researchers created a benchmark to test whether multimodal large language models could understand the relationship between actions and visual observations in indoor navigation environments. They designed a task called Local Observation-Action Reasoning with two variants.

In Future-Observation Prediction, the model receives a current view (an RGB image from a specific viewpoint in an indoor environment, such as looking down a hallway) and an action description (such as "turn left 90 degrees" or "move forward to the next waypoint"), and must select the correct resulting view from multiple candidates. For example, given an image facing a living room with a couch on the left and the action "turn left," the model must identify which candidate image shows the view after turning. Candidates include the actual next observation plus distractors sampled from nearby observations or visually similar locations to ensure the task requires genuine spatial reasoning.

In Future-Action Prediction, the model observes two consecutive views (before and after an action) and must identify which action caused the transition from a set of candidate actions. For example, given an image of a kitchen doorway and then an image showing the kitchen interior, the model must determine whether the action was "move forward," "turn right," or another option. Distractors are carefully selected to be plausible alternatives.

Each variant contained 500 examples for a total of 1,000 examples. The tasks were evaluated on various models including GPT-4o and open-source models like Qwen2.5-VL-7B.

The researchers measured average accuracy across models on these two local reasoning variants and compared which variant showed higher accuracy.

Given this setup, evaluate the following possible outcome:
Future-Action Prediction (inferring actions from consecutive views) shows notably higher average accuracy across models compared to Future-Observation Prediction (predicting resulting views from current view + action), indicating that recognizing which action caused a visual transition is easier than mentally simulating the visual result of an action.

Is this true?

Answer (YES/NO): NO